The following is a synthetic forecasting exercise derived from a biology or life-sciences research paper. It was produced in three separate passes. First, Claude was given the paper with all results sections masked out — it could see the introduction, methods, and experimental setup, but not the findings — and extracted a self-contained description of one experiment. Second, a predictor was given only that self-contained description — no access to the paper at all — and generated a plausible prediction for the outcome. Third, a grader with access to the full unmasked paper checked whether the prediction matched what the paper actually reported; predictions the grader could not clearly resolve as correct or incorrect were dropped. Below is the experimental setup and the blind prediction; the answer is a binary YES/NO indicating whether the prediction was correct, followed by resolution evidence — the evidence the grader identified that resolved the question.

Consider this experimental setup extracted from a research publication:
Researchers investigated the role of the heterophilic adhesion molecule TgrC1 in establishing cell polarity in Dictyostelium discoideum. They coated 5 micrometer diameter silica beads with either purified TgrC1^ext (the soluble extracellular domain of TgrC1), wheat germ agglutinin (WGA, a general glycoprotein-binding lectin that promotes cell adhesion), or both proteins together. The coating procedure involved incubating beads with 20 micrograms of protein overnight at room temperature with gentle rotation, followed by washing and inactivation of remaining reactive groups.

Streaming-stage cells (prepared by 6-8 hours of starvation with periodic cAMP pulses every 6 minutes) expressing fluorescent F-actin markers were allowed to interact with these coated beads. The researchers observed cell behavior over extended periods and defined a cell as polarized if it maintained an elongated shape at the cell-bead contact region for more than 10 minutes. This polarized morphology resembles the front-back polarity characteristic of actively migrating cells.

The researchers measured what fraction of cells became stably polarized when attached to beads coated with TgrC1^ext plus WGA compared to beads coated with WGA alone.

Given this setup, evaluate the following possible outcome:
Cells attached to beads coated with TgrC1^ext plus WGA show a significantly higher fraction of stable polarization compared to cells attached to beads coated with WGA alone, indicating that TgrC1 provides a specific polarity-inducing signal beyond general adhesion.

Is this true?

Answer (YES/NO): YES